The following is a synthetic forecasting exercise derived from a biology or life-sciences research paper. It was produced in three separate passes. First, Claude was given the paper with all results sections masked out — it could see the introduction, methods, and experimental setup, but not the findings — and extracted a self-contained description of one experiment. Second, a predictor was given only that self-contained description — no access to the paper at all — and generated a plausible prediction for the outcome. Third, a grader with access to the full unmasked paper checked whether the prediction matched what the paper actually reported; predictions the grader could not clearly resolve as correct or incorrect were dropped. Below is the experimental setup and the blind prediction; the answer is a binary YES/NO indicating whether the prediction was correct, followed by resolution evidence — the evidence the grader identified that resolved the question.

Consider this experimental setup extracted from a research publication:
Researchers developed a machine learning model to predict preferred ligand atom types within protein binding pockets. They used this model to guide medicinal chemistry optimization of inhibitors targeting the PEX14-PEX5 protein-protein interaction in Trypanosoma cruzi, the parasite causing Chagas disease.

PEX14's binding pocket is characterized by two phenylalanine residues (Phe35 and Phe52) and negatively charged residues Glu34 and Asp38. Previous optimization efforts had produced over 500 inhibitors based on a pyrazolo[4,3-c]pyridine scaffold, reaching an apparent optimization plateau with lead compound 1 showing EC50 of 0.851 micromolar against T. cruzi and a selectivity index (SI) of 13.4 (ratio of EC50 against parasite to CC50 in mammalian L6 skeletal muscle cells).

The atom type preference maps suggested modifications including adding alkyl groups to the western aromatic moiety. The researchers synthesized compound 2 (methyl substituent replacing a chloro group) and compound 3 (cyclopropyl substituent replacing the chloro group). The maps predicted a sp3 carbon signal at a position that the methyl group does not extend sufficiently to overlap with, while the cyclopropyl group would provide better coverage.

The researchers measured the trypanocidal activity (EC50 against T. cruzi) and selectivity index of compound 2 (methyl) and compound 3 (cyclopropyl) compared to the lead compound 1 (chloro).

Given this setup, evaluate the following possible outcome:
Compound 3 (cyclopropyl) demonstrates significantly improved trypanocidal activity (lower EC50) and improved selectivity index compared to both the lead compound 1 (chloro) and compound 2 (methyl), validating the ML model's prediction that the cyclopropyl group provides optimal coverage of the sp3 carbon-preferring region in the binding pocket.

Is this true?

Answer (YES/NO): YES